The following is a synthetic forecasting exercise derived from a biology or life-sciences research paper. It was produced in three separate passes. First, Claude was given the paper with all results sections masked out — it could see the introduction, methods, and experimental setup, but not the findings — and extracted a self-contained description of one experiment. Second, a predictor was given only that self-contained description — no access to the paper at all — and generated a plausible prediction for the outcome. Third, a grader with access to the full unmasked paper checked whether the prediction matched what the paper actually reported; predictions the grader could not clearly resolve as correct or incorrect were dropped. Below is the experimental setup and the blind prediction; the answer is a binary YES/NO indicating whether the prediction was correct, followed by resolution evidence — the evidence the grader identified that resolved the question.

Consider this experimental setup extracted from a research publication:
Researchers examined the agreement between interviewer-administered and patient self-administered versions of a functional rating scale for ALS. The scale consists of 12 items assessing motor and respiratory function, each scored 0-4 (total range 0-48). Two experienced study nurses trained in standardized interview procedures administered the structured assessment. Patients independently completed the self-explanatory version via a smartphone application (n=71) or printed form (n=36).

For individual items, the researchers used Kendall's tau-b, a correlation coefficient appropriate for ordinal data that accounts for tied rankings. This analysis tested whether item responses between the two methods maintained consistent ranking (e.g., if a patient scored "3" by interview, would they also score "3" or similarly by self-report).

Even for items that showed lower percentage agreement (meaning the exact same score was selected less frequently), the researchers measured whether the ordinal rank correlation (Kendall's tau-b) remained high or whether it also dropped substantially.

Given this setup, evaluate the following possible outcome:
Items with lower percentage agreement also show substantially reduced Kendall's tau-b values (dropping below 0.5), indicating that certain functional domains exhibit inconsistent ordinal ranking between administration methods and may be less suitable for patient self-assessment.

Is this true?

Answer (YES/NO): NO